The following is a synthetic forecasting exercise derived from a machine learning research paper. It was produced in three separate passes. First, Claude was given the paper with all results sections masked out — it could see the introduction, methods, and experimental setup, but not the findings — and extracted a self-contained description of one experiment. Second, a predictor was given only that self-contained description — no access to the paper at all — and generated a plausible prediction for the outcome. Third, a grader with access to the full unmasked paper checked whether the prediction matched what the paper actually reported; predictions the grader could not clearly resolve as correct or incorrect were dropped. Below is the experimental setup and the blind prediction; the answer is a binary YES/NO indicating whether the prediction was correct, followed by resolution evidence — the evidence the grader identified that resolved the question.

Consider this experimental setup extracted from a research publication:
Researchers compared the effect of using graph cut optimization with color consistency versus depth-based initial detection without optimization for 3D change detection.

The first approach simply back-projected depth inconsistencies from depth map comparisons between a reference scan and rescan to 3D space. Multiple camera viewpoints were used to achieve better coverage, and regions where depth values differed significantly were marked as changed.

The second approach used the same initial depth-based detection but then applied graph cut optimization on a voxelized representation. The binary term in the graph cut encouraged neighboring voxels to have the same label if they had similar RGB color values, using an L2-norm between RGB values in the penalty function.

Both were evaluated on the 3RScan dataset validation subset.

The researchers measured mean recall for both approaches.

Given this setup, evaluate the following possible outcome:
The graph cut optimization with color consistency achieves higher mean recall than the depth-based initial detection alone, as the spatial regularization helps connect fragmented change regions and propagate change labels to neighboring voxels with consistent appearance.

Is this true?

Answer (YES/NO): YES